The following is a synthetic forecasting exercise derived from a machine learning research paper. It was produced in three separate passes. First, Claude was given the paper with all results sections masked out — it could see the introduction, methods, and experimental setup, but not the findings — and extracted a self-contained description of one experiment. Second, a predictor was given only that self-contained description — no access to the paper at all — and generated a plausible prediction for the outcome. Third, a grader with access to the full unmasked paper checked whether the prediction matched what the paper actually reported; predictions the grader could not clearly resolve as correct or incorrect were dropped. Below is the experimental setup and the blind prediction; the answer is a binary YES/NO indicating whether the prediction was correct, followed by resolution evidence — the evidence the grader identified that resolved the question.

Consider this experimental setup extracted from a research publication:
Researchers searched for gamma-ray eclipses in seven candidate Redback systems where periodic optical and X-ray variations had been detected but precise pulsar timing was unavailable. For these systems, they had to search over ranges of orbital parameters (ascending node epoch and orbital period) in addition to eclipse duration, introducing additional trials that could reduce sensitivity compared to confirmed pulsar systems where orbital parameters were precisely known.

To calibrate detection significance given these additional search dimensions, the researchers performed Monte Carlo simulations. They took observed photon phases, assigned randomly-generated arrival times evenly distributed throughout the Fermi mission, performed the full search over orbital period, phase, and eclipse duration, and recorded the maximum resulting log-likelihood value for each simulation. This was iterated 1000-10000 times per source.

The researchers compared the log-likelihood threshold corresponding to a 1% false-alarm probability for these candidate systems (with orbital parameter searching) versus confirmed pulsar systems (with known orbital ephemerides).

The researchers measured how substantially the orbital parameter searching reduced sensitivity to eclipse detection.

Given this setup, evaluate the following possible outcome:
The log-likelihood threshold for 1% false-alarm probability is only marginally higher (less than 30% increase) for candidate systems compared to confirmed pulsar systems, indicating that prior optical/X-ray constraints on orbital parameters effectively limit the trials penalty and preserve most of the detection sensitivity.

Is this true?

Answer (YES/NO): NO